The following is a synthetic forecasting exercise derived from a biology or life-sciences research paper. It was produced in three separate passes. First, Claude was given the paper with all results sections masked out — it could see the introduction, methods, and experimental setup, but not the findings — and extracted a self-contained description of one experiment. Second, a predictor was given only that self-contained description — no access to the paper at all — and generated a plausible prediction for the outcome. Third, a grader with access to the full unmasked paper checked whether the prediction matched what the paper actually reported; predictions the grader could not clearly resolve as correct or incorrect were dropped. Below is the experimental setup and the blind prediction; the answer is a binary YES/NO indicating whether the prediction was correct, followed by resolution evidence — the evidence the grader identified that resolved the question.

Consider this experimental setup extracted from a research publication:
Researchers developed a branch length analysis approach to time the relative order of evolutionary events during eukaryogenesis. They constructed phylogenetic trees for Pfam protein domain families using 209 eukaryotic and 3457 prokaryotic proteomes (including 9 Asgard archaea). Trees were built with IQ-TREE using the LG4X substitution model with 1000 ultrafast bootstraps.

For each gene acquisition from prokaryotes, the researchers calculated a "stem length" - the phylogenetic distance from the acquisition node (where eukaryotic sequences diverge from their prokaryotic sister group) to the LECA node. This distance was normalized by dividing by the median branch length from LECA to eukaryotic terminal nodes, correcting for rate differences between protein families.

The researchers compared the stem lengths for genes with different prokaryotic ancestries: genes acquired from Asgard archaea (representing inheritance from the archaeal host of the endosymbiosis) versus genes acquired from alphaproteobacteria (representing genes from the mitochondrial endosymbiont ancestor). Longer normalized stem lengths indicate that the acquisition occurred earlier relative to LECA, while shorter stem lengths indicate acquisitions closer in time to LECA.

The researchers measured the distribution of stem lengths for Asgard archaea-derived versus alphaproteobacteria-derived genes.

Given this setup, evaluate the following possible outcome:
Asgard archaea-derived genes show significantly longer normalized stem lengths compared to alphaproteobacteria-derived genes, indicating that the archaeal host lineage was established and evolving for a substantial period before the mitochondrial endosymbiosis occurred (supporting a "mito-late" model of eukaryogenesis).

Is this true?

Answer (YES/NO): NO